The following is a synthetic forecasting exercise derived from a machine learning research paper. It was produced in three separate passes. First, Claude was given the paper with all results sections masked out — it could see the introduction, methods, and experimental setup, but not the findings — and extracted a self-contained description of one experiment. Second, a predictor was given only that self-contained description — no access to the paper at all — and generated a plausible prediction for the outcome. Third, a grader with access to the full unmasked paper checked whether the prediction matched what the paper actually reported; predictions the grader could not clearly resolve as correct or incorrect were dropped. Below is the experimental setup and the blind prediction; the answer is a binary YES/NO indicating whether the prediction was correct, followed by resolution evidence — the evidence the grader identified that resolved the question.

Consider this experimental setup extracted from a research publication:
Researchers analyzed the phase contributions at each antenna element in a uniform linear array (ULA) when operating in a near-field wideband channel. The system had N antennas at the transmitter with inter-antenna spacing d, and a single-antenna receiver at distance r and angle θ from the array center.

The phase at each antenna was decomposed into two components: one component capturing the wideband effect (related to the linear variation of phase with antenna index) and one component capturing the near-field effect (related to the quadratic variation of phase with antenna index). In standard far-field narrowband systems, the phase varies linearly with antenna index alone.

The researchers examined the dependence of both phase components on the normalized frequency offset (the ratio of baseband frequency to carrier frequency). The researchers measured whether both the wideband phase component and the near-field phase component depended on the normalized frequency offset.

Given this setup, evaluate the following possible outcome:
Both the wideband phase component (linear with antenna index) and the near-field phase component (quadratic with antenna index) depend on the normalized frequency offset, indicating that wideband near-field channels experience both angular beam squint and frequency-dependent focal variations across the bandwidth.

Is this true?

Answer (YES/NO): YES